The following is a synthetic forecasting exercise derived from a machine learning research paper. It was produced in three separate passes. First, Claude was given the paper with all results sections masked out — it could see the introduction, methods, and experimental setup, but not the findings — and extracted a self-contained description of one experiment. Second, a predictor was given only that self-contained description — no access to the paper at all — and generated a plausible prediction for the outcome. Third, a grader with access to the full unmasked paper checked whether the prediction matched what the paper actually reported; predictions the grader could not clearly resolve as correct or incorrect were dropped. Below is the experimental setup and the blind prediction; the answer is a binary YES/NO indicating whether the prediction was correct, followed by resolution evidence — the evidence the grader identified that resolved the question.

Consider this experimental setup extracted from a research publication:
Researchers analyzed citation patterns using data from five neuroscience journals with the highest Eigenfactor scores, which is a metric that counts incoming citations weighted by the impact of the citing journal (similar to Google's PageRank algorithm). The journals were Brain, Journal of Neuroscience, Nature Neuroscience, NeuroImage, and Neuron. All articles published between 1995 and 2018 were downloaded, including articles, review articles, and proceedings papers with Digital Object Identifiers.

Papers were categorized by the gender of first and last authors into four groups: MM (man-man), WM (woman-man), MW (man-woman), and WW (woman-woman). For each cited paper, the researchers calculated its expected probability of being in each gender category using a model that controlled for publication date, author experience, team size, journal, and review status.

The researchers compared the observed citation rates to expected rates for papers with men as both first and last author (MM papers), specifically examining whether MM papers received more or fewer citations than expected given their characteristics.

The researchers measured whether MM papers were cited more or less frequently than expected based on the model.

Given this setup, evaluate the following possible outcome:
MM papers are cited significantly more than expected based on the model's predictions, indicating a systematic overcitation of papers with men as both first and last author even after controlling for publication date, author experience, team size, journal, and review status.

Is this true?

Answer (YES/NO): YES